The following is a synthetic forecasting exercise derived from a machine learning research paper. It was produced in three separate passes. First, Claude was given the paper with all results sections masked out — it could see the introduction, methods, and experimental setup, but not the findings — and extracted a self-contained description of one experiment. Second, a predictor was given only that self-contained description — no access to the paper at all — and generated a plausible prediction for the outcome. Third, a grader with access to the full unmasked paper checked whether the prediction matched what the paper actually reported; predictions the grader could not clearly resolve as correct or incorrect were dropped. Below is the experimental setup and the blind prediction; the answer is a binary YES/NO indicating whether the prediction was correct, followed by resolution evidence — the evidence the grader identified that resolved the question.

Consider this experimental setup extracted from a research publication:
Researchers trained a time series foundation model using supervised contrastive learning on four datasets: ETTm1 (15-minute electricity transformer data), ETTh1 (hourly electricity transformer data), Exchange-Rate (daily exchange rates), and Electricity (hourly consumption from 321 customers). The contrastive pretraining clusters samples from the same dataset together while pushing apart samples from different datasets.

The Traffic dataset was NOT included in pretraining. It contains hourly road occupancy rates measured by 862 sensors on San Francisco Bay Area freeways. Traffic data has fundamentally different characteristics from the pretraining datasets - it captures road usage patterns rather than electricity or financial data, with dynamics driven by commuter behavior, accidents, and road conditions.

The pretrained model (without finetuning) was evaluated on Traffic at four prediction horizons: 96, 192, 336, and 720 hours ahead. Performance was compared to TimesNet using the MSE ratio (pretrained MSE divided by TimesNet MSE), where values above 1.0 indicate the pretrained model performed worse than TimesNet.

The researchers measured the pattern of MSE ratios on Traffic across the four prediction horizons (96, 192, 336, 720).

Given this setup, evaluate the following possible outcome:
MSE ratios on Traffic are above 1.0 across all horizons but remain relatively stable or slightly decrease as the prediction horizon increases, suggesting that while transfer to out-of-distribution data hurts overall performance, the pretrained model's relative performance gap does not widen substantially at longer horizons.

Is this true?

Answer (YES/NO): NO